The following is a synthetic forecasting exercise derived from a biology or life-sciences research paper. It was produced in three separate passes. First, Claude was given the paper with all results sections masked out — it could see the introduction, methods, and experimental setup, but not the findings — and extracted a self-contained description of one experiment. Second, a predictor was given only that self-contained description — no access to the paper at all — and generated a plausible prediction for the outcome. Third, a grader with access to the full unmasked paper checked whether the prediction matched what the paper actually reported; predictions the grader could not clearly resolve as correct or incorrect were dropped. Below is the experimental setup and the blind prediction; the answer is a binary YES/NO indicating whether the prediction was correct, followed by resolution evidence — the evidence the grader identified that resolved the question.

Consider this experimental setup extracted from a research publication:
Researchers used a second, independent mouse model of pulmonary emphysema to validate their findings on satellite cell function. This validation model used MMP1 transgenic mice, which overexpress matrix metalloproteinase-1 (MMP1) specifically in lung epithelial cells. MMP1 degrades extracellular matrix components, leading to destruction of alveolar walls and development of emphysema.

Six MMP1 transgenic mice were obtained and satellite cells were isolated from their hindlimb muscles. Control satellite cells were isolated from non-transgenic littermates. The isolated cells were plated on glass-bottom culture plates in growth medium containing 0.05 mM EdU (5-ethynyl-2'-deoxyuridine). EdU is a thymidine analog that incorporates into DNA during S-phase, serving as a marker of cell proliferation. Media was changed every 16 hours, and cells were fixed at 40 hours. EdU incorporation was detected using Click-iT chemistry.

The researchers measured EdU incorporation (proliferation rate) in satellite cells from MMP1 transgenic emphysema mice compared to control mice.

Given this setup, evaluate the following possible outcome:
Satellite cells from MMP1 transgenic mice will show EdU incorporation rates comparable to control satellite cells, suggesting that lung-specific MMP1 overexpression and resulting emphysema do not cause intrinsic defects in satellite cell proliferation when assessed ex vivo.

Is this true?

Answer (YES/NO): NO